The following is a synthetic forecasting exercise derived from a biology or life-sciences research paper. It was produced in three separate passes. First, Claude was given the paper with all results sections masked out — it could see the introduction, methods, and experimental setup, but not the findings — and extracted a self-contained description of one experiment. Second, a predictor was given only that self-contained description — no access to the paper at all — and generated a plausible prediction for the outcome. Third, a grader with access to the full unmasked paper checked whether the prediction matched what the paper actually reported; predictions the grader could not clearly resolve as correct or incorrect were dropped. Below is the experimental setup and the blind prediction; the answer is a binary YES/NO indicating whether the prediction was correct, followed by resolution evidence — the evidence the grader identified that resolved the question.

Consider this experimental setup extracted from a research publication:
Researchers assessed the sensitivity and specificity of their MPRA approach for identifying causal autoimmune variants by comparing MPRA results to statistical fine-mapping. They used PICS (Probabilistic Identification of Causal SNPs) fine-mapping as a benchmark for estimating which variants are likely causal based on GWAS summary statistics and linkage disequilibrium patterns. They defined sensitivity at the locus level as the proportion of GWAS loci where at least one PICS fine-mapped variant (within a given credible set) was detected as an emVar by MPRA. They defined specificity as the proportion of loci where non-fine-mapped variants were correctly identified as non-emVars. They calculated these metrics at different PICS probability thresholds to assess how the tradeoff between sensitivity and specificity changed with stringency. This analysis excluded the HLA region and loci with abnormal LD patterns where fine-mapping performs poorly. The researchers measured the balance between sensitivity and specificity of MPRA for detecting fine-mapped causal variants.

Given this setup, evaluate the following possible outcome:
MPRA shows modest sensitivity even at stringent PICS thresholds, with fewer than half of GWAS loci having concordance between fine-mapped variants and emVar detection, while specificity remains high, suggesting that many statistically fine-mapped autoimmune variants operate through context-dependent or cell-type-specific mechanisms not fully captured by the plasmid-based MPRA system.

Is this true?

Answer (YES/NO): YES